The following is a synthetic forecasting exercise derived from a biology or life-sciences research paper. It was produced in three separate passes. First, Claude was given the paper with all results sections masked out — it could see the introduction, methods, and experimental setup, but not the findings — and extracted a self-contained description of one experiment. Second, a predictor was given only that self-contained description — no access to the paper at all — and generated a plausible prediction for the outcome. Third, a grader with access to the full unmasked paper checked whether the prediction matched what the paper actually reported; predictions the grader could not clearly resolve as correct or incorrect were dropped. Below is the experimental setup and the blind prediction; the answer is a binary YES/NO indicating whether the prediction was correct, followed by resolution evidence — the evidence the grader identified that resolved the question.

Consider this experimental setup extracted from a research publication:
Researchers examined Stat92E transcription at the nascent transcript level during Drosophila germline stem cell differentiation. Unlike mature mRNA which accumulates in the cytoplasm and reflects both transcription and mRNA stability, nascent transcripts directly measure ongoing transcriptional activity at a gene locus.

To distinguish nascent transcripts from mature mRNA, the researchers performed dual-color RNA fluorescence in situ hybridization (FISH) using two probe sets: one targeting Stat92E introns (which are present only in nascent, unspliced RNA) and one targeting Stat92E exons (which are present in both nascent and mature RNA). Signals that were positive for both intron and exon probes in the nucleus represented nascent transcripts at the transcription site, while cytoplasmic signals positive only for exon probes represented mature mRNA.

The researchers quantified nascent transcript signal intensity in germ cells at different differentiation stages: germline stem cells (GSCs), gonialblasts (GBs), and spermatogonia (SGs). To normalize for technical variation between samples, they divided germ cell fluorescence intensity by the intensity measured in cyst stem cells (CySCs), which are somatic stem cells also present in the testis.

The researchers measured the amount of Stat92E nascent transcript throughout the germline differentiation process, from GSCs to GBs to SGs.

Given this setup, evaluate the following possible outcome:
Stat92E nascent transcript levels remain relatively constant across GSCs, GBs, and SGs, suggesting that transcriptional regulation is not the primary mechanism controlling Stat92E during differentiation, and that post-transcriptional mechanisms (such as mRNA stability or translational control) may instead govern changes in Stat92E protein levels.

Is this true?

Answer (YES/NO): NO